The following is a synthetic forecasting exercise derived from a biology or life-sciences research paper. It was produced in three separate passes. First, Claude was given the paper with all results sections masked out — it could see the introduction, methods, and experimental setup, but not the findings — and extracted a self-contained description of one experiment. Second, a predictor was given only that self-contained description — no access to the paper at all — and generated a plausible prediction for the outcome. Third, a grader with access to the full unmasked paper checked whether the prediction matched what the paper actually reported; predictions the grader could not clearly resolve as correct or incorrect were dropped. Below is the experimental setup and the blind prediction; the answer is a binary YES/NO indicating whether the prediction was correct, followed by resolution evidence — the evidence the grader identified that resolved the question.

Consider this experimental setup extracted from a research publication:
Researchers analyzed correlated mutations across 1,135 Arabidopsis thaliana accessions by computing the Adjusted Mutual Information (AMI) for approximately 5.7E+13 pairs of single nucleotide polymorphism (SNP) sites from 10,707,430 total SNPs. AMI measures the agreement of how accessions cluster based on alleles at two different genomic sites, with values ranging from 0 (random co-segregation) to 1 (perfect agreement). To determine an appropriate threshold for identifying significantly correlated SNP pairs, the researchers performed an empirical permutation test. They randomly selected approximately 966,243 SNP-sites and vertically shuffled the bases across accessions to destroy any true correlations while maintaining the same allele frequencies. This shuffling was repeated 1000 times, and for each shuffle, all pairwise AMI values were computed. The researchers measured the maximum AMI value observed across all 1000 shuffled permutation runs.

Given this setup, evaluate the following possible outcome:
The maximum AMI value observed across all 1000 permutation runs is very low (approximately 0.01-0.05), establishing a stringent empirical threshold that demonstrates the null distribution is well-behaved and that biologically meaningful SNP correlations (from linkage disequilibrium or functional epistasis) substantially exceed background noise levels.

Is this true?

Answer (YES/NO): NO